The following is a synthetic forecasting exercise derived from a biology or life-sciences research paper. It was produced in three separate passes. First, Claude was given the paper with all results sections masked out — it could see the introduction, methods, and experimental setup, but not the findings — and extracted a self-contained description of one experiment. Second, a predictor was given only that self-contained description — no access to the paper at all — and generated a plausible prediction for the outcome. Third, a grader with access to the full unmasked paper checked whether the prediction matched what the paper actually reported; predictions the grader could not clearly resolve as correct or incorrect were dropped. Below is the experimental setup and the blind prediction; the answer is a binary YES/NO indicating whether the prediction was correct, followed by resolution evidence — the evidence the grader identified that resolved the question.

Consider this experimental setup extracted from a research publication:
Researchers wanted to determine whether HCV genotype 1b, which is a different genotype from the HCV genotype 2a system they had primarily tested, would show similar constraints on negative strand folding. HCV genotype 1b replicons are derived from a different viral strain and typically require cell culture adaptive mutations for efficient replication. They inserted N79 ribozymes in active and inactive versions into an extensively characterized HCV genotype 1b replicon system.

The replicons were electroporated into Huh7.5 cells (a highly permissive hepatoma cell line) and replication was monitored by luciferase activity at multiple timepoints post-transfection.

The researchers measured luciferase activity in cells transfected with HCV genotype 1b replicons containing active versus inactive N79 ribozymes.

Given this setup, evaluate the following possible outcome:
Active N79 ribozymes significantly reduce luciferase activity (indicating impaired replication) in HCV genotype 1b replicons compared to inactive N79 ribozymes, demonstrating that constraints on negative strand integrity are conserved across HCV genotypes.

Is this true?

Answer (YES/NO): YES